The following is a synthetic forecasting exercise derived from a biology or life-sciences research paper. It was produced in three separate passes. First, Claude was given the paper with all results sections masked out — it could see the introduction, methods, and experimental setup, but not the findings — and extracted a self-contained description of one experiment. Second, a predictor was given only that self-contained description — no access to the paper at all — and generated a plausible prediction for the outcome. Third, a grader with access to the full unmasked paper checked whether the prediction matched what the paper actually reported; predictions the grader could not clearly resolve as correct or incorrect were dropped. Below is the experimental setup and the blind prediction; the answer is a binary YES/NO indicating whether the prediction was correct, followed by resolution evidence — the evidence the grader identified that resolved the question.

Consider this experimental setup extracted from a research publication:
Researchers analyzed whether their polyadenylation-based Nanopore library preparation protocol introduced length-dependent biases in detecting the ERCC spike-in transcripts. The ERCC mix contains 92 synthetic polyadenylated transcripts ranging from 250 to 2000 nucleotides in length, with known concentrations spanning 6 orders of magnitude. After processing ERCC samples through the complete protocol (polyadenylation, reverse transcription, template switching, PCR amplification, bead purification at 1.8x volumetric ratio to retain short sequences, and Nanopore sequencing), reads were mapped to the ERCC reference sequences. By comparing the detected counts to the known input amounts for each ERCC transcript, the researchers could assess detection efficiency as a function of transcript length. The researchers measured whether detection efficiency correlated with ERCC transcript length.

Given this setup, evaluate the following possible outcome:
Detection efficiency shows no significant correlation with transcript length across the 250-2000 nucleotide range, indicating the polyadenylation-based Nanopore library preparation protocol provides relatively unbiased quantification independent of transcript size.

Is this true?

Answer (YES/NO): NO